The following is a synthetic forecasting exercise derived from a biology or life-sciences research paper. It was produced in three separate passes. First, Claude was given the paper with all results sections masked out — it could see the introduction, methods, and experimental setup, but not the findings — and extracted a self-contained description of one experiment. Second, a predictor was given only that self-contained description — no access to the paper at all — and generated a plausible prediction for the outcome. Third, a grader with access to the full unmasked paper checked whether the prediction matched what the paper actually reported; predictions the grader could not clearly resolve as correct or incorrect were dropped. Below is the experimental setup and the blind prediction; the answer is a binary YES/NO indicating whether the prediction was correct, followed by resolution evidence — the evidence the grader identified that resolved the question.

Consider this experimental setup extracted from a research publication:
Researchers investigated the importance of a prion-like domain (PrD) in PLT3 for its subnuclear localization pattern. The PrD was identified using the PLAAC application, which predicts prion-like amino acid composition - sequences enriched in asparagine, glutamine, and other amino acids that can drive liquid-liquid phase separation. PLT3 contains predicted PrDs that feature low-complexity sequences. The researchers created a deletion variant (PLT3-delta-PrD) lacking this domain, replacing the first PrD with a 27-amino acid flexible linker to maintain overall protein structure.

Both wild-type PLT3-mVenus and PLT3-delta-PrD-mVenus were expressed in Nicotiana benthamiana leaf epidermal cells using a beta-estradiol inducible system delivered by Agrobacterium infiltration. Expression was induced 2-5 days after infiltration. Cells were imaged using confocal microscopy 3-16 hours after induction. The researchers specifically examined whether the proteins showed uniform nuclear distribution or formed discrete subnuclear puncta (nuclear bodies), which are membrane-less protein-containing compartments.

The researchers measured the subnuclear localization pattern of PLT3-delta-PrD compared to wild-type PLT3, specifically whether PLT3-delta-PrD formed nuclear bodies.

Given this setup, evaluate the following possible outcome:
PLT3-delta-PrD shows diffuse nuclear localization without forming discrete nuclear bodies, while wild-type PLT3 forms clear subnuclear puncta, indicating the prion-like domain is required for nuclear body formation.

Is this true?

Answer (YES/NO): YES